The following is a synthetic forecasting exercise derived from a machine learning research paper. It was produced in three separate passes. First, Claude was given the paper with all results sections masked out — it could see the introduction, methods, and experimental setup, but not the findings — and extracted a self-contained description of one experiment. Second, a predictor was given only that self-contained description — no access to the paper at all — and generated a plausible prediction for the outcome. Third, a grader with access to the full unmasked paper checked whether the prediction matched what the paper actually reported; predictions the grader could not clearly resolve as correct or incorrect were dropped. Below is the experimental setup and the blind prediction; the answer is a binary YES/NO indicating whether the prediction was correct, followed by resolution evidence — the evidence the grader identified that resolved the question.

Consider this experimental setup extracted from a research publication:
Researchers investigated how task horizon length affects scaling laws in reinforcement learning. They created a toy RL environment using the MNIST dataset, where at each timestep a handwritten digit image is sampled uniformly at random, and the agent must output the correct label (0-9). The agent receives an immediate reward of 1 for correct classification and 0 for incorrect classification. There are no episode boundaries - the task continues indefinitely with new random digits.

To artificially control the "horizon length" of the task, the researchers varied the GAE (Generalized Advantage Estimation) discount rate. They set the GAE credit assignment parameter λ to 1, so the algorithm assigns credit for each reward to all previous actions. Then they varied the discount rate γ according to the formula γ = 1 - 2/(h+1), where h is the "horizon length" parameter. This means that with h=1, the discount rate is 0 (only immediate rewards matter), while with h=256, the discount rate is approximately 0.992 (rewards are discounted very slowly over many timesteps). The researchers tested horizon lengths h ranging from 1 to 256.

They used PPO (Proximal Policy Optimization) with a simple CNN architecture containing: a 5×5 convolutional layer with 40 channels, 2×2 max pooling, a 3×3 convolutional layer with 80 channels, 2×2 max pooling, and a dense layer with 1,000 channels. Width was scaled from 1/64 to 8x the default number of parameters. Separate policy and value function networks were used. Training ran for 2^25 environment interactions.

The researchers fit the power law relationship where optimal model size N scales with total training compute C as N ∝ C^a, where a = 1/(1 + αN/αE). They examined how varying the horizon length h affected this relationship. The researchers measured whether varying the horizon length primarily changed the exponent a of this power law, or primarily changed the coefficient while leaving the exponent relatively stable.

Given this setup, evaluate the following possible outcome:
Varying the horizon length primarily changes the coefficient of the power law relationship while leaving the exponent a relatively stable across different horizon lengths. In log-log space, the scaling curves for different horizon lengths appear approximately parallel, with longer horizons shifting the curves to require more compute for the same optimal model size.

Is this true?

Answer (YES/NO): YES